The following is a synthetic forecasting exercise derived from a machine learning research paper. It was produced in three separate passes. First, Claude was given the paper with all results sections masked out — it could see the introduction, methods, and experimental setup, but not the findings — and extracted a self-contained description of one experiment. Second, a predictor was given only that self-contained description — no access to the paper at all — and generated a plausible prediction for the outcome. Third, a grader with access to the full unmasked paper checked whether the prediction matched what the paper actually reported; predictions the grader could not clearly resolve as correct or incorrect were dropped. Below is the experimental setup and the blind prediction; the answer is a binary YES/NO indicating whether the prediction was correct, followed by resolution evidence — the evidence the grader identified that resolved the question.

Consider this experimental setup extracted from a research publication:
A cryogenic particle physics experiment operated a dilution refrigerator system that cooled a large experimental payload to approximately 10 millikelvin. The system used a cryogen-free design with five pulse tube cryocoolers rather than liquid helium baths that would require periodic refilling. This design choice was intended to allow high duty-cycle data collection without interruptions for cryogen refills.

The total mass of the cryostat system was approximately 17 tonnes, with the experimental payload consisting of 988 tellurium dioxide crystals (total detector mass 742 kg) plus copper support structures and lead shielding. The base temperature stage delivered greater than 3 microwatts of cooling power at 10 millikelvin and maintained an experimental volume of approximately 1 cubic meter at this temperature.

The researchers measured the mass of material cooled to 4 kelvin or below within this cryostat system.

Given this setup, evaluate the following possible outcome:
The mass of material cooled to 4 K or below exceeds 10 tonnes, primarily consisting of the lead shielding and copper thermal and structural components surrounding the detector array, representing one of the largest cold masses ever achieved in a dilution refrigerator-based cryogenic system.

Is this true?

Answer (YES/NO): YES